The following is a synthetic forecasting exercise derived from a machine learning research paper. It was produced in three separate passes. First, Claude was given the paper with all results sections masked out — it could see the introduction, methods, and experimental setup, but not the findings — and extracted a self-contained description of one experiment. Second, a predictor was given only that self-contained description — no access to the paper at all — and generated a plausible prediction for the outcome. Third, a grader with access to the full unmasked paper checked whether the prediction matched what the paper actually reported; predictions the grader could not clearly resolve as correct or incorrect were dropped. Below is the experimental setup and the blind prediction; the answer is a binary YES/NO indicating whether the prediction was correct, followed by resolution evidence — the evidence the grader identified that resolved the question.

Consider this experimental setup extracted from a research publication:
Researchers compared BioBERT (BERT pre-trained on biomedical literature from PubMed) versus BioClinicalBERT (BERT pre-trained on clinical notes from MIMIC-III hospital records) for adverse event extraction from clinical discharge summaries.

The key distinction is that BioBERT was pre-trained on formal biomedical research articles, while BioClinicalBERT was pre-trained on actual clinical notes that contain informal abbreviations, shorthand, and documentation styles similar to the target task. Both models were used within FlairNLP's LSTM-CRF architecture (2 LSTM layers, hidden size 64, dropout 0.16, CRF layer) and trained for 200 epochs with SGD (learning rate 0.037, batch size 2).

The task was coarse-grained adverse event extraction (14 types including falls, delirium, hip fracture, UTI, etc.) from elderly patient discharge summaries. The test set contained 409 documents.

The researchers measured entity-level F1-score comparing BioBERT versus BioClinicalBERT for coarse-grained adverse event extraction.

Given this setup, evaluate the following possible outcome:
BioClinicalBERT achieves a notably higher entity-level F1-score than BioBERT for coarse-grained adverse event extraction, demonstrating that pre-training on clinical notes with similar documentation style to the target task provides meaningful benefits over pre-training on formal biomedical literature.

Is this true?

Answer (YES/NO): NO